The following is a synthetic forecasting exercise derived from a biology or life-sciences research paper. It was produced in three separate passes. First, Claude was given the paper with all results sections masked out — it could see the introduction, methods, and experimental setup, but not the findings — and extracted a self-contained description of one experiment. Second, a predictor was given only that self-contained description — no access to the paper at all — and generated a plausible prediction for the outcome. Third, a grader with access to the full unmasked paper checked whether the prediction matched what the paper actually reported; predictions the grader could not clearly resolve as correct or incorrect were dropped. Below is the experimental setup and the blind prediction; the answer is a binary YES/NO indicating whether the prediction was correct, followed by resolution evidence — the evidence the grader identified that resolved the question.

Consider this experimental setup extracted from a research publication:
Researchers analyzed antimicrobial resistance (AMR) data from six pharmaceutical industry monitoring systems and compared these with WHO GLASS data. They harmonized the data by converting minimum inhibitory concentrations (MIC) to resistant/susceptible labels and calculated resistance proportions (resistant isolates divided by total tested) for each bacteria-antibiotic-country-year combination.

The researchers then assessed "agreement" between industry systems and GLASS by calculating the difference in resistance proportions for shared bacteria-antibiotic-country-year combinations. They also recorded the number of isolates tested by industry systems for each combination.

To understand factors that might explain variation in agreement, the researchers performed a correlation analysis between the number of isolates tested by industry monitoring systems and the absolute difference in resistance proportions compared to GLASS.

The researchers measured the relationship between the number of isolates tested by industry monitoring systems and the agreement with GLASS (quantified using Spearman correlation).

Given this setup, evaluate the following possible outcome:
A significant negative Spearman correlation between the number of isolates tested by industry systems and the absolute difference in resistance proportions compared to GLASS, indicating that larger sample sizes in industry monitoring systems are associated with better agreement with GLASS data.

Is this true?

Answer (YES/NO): NO